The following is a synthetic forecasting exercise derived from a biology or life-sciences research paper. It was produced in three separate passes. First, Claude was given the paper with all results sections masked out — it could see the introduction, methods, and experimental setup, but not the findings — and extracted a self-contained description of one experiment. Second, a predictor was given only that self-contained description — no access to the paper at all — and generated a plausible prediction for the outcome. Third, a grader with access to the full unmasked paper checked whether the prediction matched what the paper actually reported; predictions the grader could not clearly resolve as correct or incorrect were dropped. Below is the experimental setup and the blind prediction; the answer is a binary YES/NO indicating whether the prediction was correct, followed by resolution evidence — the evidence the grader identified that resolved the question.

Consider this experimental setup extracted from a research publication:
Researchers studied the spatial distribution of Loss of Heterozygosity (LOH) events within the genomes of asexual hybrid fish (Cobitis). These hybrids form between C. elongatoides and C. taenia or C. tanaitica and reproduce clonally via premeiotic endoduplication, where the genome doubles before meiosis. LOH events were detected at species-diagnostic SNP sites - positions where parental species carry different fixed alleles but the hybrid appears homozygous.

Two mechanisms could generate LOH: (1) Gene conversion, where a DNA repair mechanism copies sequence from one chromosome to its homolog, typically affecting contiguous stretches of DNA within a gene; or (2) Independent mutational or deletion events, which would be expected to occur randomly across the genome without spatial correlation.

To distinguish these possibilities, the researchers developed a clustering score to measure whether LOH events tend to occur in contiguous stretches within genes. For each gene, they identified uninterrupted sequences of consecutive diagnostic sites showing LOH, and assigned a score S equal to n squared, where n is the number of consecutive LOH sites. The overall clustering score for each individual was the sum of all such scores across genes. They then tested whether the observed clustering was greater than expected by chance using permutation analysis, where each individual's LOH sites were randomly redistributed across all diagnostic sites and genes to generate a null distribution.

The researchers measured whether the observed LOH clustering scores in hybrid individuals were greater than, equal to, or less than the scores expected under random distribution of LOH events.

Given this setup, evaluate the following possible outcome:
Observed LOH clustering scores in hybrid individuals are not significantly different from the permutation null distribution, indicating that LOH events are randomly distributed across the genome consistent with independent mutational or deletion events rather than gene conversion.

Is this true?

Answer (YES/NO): NO